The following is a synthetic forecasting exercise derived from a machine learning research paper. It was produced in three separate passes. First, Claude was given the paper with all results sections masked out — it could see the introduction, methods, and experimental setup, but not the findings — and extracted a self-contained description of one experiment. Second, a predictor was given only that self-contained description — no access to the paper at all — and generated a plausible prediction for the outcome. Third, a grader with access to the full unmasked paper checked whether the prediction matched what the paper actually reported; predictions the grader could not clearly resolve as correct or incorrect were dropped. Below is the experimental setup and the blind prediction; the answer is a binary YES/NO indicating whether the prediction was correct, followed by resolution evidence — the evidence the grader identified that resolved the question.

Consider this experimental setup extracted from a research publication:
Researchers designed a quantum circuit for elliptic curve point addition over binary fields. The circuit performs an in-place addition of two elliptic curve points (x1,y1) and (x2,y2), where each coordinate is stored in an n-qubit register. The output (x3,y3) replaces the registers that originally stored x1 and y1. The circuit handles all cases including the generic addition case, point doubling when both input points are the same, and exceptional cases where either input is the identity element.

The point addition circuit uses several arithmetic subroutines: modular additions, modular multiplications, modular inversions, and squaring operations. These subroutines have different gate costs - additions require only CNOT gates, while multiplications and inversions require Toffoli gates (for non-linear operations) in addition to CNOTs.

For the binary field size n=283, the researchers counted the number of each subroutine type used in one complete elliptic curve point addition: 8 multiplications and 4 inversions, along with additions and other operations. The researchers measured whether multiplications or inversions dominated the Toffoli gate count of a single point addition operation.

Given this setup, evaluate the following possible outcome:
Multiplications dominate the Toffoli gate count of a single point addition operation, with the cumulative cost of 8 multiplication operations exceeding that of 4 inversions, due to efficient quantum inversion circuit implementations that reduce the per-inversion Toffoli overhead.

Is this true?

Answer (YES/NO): NO